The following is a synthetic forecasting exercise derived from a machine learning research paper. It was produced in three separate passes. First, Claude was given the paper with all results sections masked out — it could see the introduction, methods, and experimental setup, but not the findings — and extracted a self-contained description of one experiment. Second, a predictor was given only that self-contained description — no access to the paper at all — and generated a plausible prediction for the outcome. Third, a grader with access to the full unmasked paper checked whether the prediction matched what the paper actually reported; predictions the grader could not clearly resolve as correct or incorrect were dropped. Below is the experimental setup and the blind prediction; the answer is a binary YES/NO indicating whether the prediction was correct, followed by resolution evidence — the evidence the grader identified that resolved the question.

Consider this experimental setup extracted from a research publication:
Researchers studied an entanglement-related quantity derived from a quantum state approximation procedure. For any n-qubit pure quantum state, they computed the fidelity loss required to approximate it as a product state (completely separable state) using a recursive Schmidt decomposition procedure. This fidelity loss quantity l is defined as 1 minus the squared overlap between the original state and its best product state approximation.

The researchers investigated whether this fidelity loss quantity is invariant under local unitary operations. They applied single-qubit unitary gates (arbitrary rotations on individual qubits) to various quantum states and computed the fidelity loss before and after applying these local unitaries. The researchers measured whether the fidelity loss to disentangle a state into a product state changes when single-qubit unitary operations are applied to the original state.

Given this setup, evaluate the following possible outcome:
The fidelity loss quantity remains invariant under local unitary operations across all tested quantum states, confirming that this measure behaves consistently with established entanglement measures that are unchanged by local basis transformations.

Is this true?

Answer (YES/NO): YES